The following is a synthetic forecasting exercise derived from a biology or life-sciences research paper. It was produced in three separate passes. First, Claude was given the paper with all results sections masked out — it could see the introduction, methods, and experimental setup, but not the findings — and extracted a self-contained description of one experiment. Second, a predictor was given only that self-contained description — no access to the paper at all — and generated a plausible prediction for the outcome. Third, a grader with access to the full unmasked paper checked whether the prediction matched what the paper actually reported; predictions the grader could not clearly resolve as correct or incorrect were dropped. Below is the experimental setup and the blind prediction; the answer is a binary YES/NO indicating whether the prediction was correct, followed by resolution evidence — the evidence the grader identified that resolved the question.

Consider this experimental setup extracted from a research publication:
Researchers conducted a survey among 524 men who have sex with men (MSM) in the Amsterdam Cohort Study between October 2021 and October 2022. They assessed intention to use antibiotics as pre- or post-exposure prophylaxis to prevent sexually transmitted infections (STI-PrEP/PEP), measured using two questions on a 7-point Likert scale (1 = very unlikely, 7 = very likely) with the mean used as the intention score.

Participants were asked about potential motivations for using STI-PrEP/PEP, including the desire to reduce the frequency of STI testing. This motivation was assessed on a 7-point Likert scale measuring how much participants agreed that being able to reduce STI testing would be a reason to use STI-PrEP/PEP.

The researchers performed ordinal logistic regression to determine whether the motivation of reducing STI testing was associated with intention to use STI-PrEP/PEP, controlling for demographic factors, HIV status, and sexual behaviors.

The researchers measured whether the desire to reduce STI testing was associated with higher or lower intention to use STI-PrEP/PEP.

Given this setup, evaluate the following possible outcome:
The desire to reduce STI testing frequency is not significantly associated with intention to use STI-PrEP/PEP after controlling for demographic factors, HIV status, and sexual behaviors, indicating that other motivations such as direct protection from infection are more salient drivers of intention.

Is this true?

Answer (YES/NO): NO